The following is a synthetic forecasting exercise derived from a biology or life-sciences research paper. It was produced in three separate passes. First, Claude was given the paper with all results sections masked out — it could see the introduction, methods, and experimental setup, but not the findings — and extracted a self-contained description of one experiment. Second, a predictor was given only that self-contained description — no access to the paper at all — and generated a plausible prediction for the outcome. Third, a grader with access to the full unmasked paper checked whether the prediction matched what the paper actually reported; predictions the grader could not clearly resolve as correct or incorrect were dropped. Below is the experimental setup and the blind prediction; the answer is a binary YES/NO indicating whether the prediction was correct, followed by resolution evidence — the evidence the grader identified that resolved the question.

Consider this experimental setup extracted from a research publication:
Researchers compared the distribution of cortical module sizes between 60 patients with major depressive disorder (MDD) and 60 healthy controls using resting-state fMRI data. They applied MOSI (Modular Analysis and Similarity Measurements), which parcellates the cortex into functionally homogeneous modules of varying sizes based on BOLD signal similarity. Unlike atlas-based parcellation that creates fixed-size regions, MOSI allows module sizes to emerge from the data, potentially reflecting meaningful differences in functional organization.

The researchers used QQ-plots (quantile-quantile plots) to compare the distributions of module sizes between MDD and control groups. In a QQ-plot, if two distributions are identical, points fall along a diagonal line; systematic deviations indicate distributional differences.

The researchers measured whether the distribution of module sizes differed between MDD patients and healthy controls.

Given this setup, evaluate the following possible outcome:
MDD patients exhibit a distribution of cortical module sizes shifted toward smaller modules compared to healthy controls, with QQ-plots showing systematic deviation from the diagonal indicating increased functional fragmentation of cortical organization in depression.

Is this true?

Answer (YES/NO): NO